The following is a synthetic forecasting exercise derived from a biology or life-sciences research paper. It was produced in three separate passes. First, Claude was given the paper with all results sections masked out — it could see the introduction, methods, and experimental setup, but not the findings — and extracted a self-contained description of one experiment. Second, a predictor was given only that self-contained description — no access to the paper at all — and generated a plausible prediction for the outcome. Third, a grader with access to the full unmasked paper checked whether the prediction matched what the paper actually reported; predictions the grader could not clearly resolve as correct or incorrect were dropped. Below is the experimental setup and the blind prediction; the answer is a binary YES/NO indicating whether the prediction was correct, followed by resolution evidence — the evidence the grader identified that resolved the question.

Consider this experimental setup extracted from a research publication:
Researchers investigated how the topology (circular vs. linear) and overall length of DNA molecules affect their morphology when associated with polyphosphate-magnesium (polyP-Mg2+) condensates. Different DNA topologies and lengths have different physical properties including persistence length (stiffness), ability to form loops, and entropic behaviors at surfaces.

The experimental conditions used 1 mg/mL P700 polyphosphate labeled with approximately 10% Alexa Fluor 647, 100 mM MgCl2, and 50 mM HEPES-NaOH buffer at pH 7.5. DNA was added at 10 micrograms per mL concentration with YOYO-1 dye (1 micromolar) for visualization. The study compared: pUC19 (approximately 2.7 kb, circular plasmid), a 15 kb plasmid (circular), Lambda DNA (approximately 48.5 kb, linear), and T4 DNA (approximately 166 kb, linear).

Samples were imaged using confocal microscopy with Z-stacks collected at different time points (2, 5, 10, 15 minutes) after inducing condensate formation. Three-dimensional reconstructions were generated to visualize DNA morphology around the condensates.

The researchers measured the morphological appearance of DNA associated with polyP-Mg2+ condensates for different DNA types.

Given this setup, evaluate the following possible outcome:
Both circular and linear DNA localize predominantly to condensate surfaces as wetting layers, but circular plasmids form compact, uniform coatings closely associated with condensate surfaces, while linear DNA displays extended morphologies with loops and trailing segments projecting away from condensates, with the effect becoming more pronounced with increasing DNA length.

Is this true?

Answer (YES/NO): NO